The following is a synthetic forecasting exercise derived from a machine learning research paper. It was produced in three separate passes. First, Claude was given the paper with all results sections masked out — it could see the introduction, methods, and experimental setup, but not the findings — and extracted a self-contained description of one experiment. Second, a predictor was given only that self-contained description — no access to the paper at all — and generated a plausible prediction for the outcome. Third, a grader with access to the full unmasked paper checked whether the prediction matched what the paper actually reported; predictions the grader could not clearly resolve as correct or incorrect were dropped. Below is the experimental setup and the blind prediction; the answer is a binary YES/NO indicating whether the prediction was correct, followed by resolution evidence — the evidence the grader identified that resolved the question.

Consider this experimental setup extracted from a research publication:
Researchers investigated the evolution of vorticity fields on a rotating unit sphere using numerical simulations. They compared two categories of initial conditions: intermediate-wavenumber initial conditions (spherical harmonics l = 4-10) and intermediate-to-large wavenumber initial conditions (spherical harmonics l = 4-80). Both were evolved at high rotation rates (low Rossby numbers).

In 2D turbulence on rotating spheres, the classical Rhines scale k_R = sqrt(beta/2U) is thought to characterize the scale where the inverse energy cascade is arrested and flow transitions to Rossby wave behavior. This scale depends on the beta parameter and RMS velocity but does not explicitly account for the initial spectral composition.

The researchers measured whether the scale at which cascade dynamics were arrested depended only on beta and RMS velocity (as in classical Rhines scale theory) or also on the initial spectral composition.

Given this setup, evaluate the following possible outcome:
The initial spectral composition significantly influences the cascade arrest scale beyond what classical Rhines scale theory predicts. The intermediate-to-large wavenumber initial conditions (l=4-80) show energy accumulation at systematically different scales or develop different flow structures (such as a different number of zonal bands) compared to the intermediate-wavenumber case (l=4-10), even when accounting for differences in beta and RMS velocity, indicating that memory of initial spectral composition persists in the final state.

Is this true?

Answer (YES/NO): YES